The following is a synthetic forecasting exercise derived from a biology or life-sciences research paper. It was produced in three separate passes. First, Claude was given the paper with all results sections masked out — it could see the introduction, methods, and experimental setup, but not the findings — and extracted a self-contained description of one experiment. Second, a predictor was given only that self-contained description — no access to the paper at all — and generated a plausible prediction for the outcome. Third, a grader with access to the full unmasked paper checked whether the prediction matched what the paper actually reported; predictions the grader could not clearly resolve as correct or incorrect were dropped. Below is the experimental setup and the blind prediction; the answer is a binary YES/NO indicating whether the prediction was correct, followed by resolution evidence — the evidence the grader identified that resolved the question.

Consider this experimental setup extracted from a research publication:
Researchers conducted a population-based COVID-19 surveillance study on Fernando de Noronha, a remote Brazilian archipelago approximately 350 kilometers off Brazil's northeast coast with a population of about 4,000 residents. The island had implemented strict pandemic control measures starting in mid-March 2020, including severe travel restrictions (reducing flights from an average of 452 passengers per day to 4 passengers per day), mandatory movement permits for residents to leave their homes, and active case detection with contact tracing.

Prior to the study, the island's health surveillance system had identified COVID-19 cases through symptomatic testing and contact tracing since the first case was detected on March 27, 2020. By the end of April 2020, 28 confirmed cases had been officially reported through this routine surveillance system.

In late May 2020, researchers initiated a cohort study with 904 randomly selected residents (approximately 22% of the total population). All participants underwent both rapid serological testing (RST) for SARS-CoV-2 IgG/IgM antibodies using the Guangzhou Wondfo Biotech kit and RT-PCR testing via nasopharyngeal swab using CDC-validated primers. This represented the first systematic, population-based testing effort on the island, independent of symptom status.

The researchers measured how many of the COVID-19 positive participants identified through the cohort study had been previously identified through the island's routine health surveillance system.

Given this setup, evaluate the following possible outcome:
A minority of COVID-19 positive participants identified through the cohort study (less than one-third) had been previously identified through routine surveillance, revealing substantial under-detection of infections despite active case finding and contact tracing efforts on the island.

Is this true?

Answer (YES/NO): YES